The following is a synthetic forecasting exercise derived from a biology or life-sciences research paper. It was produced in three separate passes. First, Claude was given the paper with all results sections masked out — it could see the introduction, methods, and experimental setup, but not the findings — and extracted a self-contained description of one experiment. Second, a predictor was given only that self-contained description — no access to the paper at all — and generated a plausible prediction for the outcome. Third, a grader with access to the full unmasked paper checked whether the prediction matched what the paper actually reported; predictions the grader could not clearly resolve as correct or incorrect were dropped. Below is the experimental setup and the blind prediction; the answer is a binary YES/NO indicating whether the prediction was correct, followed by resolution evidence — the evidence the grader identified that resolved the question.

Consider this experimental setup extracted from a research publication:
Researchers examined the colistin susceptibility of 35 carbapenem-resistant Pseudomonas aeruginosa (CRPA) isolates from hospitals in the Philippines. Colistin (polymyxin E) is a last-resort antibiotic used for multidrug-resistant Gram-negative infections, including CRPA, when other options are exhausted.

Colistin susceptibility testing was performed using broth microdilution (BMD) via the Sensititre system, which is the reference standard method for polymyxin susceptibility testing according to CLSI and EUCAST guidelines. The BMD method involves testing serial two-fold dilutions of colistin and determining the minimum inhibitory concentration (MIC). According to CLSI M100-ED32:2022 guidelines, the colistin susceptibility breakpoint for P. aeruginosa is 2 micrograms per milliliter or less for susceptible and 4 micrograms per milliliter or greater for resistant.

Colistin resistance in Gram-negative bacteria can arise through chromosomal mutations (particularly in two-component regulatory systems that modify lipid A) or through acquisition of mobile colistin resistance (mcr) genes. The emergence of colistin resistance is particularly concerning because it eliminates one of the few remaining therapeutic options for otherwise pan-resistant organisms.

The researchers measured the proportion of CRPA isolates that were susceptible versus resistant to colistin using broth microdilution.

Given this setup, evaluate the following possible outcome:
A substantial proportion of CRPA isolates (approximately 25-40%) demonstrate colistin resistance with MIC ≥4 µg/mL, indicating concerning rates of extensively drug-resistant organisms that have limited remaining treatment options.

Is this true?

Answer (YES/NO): YES